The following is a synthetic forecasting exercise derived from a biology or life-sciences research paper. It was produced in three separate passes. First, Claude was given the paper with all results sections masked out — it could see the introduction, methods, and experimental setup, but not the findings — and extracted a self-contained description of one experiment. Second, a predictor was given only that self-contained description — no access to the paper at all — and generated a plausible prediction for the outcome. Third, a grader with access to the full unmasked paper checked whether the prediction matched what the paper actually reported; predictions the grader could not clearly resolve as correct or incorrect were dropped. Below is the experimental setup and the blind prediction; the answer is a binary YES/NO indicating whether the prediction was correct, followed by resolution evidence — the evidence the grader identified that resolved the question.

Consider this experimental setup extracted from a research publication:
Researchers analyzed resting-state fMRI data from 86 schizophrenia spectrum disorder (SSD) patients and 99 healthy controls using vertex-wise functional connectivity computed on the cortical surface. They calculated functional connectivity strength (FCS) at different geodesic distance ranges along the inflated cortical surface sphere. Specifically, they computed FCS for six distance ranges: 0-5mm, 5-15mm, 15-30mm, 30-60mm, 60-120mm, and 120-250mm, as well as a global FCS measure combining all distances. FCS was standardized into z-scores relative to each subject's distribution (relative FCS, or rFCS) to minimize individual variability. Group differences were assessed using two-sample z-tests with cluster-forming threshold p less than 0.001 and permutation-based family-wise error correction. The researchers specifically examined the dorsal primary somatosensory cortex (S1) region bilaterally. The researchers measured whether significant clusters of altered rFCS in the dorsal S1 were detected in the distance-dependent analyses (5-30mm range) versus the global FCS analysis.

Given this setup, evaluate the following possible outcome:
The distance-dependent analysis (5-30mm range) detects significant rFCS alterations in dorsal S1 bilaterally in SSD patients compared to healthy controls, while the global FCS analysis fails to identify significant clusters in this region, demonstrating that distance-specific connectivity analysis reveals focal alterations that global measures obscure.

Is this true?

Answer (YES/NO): YES